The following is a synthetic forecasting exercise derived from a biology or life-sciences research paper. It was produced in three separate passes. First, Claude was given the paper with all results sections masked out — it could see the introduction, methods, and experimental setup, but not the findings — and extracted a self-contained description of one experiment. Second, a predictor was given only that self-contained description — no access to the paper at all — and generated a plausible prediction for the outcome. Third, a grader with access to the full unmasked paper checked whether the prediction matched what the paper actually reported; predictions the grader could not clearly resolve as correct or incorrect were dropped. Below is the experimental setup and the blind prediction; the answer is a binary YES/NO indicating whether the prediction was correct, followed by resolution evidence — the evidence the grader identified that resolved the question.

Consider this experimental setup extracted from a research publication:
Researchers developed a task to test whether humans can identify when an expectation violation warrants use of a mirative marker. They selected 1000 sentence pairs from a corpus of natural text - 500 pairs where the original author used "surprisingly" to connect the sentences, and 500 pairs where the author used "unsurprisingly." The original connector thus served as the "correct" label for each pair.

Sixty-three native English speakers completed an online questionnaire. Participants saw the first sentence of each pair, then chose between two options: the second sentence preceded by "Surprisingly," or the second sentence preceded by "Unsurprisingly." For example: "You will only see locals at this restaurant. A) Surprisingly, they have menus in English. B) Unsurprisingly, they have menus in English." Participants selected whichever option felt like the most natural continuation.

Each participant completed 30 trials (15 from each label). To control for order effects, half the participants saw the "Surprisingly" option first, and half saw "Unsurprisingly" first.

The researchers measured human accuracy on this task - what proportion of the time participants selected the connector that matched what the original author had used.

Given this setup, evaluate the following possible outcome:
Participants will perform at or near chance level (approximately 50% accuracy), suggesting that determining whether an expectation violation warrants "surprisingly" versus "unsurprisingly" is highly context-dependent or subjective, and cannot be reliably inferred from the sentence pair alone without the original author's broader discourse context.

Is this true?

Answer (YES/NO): NO